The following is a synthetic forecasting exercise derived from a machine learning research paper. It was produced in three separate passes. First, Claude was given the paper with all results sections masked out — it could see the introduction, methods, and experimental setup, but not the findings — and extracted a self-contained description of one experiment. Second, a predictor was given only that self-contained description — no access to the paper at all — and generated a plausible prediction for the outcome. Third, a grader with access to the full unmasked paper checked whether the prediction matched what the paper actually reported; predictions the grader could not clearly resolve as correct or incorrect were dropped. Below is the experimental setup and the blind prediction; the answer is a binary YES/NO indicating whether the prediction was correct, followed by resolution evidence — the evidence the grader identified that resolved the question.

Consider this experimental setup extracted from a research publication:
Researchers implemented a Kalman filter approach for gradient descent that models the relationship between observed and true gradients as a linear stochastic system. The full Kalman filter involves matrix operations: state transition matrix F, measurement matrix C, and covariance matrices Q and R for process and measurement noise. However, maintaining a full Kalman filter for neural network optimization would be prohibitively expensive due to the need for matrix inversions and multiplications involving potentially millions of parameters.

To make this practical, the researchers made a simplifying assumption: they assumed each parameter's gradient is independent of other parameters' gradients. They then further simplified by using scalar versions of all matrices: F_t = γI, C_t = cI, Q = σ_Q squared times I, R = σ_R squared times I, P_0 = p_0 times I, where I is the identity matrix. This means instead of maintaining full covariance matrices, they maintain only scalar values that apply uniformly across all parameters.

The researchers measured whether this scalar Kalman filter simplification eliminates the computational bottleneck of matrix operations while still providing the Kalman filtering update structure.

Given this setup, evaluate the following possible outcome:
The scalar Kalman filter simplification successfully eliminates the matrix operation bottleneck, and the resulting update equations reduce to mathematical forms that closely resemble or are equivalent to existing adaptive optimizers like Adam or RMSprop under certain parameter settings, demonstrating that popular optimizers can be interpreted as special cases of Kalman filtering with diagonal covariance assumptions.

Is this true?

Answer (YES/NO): NO